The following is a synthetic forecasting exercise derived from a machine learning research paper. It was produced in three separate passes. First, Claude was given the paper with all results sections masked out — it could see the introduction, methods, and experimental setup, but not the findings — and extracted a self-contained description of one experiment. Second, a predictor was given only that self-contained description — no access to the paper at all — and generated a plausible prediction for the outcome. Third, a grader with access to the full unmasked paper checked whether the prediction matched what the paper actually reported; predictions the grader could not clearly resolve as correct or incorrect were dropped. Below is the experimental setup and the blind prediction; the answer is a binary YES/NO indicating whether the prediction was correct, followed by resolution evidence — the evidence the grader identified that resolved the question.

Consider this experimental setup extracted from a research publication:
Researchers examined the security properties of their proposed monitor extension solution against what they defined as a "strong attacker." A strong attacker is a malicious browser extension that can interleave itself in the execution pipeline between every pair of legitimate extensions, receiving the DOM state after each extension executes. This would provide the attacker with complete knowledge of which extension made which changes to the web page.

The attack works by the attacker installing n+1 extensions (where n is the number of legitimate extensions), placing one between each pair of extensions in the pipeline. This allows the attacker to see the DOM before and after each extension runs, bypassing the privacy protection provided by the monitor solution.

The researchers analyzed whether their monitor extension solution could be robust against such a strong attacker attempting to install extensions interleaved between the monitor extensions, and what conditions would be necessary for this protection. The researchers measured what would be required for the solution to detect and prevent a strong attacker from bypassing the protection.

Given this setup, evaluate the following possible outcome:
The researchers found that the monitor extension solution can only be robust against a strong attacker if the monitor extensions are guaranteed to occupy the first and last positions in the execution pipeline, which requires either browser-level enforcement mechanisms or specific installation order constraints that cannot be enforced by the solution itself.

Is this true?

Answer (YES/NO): NO